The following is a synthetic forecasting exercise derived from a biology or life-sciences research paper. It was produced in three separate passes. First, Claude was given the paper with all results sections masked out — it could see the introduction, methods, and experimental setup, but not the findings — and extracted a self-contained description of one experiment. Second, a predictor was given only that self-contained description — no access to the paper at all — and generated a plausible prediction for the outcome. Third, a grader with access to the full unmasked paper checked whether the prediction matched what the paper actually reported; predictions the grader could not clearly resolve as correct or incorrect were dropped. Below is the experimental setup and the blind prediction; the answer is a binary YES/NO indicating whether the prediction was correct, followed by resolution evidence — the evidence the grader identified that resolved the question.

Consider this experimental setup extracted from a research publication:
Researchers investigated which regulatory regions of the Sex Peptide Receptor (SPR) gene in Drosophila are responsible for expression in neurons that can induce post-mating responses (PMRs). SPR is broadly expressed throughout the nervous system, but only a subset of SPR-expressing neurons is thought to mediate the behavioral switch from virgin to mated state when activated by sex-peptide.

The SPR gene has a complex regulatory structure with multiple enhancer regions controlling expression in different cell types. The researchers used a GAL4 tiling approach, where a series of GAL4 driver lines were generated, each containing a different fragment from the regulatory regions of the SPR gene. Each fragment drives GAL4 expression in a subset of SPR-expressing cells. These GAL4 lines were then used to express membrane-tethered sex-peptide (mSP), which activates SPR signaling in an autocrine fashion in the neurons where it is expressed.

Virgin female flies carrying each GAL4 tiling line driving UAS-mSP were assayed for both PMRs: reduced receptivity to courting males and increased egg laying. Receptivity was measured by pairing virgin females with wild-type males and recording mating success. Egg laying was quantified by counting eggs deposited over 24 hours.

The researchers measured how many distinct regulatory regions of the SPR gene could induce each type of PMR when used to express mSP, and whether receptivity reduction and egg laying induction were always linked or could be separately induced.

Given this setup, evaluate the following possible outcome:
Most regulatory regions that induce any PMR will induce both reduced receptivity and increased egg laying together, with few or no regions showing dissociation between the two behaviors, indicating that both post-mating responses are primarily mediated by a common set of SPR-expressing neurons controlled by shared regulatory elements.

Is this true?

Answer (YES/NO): NO